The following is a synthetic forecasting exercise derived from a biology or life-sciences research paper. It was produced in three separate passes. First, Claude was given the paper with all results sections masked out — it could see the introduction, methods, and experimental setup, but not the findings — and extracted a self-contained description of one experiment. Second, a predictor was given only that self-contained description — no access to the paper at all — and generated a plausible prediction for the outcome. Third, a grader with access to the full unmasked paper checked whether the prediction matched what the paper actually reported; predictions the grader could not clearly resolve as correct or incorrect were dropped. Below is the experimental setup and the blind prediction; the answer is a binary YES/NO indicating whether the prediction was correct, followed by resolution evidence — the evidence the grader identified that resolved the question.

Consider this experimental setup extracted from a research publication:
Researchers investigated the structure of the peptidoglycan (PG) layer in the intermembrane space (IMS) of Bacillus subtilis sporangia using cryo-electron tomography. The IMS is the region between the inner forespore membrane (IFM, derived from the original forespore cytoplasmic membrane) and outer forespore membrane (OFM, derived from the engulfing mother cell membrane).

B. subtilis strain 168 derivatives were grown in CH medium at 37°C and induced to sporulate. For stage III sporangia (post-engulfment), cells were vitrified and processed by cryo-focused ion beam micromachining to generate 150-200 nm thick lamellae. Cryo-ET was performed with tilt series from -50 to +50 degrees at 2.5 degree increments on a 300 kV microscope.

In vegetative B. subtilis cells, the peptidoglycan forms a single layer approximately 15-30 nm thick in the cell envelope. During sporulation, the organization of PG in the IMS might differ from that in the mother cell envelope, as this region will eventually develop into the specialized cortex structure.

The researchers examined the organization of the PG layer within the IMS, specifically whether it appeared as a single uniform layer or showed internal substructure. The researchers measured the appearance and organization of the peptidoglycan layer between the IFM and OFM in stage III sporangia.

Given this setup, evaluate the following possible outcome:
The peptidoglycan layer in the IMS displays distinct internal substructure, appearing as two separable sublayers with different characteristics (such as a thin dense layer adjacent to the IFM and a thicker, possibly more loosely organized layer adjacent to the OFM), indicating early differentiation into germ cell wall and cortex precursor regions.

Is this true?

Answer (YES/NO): NO